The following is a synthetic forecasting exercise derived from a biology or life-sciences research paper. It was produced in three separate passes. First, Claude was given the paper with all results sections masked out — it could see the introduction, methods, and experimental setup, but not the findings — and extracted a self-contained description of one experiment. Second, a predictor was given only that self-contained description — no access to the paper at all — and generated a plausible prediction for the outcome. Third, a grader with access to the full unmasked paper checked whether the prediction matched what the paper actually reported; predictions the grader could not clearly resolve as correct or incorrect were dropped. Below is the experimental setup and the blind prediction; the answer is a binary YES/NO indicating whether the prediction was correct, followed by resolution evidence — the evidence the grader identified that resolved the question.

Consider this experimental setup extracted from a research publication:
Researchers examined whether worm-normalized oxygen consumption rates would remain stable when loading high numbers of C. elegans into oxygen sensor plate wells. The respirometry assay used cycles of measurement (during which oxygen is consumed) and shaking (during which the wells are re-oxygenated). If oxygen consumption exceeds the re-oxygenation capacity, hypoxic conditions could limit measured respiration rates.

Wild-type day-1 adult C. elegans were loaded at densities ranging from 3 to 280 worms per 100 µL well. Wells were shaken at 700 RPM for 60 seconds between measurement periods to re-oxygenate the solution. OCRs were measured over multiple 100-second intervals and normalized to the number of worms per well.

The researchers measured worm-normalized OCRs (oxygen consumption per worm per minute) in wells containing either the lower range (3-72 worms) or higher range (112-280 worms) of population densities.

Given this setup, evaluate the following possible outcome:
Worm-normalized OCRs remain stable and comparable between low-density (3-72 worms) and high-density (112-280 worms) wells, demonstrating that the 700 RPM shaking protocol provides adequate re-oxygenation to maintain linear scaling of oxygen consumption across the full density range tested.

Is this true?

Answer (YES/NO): NO